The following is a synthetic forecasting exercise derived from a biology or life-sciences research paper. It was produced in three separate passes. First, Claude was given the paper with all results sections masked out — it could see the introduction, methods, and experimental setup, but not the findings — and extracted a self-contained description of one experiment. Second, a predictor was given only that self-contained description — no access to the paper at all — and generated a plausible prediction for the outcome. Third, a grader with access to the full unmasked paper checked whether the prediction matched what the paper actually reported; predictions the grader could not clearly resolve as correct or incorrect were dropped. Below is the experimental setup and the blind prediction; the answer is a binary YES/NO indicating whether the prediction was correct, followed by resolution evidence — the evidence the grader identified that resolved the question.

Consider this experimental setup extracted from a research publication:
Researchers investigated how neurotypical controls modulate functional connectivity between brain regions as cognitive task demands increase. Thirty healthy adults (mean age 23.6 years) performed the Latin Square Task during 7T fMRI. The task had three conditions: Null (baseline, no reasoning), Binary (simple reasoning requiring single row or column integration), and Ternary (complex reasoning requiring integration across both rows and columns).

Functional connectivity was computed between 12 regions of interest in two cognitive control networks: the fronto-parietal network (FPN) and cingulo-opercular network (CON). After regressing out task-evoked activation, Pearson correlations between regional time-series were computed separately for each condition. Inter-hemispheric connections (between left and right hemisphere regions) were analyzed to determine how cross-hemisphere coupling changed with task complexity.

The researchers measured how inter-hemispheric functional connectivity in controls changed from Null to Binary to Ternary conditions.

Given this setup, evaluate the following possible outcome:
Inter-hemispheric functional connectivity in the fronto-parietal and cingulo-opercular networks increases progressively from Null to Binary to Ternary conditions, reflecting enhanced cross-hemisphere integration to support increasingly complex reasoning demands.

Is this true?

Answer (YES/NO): YES